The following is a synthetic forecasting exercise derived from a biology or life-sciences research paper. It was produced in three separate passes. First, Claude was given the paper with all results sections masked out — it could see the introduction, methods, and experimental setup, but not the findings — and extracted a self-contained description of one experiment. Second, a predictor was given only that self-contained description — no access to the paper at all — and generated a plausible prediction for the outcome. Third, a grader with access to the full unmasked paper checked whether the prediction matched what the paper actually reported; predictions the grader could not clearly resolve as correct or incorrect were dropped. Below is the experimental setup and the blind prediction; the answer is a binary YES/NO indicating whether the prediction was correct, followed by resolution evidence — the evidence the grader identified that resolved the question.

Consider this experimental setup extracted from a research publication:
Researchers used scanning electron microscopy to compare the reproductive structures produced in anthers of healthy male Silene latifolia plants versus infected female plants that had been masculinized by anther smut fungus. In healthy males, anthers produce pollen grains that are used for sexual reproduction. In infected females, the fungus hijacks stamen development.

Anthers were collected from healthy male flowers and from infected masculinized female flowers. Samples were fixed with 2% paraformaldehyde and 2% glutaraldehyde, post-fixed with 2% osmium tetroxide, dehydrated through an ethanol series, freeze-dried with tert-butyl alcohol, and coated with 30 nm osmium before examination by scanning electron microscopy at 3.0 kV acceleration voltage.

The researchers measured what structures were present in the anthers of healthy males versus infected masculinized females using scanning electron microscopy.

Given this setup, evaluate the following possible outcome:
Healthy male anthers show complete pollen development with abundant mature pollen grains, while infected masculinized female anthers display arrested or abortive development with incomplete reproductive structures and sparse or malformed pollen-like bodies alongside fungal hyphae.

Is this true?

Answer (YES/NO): NO